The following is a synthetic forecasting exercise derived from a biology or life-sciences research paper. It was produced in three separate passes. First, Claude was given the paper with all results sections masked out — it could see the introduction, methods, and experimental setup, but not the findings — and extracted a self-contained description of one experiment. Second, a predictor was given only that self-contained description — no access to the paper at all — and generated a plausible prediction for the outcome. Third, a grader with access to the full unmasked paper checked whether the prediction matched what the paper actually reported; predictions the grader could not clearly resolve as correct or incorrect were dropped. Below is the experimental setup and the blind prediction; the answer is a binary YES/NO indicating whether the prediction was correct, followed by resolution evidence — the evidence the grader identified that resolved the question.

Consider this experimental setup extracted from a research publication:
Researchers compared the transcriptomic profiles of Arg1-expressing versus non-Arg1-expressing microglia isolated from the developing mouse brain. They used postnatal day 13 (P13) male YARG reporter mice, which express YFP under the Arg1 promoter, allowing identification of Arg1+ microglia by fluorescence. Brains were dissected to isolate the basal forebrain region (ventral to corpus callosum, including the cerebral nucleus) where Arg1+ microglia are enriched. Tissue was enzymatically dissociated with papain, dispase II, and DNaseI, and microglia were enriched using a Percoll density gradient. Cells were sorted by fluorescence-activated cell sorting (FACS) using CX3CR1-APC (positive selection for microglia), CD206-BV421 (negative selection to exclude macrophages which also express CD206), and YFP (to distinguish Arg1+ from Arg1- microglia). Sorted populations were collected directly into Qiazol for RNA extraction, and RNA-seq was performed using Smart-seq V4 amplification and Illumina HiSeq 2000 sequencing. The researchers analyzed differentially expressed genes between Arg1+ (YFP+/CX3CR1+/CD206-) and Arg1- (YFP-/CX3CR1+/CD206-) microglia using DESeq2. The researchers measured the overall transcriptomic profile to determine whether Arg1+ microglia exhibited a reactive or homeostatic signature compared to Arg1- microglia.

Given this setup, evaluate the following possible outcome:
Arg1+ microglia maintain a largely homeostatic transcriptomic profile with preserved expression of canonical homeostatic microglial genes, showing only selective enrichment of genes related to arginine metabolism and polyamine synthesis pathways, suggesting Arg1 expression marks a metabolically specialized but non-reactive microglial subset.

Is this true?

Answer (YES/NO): NO